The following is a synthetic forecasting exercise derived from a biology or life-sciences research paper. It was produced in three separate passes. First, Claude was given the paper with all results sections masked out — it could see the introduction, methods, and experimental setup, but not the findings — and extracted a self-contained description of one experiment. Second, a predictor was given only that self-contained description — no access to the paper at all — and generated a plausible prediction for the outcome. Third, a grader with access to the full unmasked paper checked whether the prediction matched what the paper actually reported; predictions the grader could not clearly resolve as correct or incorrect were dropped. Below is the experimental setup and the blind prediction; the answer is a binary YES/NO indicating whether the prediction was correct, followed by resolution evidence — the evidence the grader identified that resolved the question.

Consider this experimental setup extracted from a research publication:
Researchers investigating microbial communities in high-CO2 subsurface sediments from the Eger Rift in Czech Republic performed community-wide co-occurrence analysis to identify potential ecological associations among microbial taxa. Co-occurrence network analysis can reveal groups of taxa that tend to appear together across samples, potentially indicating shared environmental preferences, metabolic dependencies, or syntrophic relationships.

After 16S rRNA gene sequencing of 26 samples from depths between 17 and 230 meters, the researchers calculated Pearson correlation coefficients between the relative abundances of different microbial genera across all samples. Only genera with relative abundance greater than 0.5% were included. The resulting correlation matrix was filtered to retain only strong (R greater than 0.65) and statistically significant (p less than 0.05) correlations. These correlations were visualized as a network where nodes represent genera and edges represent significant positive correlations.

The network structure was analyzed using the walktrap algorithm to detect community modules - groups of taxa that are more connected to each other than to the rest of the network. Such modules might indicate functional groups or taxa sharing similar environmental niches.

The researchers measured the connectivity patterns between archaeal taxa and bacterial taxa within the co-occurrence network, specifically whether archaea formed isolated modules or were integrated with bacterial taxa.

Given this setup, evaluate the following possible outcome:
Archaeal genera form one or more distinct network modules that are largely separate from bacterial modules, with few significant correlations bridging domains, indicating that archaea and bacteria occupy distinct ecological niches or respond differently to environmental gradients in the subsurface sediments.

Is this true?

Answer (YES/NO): NO